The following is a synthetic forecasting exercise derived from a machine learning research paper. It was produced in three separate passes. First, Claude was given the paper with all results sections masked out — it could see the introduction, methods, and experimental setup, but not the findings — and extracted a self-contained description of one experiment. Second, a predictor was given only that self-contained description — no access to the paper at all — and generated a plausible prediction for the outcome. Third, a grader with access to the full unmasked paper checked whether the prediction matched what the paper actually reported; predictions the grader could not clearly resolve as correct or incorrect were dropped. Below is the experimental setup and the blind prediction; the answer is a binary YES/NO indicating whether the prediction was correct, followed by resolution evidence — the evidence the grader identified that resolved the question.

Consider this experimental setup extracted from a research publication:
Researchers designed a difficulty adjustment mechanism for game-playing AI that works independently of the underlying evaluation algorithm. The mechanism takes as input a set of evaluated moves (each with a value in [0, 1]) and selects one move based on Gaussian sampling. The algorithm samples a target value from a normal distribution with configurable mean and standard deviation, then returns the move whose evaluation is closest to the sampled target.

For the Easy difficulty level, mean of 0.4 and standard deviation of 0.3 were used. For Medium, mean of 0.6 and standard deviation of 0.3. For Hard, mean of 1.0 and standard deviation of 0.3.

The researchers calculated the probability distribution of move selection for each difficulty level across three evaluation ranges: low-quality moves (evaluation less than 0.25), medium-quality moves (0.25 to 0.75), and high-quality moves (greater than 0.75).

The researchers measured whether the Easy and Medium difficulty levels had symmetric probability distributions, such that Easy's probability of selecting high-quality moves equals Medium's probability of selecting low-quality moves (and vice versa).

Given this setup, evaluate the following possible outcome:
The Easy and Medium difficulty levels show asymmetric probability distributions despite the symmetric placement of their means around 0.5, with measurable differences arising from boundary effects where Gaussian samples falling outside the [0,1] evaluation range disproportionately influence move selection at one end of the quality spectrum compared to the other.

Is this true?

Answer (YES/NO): NO